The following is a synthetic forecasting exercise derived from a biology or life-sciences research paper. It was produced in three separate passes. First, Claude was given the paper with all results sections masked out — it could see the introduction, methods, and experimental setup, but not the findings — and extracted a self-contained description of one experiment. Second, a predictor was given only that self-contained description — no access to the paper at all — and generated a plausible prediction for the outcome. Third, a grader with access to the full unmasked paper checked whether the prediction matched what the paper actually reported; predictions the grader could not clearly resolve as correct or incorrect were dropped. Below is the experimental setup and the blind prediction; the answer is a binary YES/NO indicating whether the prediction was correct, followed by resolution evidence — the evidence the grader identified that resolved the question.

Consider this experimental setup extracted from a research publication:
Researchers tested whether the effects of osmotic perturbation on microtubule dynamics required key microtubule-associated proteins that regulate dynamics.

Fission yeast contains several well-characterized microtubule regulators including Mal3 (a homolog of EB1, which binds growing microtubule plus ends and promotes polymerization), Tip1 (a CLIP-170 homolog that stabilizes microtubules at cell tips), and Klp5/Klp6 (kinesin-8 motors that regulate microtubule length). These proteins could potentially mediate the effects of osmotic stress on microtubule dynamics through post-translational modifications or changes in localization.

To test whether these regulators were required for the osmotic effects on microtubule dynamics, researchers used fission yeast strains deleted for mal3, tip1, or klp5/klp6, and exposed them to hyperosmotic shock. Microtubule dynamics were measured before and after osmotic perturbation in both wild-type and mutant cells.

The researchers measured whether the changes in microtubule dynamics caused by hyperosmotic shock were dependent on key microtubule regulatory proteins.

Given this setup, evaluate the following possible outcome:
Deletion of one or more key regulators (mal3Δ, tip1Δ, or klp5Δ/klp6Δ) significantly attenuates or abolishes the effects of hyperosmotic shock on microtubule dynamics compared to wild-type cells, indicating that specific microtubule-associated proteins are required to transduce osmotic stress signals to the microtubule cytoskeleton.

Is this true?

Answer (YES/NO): NO